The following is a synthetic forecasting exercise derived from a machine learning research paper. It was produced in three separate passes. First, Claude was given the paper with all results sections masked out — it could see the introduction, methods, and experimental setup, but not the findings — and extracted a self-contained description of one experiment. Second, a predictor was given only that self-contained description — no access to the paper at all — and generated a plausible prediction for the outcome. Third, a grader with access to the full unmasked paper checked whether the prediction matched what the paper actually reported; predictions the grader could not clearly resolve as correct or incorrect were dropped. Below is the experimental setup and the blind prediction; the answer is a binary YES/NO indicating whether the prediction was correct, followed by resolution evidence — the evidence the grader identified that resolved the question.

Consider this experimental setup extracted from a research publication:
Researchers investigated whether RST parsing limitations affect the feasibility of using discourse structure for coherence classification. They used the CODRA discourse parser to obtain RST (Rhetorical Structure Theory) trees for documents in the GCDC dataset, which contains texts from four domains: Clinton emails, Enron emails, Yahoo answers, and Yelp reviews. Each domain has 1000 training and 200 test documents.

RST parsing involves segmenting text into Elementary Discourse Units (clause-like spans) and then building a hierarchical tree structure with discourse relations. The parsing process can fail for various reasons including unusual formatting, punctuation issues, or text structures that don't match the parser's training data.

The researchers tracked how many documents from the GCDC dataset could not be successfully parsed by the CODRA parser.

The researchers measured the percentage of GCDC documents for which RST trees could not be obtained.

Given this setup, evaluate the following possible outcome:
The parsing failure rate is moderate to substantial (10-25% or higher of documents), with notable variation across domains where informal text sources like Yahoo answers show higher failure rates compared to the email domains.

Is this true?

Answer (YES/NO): NO